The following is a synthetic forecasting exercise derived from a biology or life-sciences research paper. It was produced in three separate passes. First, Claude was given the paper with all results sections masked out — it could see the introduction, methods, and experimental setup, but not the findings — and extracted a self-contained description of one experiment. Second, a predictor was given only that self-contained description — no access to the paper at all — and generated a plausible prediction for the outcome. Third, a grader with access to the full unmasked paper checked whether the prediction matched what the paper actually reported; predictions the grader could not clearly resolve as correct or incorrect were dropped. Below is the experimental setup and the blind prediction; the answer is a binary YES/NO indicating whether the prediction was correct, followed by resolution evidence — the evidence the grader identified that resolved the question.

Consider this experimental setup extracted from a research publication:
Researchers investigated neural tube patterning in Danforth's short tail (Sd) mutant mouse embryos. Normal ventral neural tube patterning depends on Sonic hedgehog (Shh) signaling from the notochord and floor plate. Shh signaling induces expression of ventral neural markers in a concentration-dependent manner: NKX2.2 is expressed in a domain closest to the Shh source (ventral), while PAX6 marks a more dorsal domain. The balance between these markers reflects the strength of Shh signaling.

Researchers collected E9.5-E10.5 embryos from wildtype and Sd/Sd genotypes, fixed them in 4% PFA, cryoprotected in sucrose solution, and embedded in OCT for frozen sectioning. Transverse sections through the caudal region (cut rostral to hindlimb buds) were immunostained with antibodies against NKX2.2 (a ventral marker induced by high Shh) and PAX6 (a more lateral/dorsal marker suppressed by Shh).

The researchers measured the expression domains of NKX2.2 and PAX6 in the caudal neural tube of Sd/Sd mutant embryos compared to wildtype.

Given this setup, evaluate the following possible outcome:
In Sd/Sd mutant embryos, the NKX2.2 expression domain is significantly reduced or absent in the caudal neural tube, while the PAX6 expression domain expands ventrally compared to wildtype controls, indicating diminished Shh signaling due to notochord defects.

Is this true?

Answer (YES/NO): YES